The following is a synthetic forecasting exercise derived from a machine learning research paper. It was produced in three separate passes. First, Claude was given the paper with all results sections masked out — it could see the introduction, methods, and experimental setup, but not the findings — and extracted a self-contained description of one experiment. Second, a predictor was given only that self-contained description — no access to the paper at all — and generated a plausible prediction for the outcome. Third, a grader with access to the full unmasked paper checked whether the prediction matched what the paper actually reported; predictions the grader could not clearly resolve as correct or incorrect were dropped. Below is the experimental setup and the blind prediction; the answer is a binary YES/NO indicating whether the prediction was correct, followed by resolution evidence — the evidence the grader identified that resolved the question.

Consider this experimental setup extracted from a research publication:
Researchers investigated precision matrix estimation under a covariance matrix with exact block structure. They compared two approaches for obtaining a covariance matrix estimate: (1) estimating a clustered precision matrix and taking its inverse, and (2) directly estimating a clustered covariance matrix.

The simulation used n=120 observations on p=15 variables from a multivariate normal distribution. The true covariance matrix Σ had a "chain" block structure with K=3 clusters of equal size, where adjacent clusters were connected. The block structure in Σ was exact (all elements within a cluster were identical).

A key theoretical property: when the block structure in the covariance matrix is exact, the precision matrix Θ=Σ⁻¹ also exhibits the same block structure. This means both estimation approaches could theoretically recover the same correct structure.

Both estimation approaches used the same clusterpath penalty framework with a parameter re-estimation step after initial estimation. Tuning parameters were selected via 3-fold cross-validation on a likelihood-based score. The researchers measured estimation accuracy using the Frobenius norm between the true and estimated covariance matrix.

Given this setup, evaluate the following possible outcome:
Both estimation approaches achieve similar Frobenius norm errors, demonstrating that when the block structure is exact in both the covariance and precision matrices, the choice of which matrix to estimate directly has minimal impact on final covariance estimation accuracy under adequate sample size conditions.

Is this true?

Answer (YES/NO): NO